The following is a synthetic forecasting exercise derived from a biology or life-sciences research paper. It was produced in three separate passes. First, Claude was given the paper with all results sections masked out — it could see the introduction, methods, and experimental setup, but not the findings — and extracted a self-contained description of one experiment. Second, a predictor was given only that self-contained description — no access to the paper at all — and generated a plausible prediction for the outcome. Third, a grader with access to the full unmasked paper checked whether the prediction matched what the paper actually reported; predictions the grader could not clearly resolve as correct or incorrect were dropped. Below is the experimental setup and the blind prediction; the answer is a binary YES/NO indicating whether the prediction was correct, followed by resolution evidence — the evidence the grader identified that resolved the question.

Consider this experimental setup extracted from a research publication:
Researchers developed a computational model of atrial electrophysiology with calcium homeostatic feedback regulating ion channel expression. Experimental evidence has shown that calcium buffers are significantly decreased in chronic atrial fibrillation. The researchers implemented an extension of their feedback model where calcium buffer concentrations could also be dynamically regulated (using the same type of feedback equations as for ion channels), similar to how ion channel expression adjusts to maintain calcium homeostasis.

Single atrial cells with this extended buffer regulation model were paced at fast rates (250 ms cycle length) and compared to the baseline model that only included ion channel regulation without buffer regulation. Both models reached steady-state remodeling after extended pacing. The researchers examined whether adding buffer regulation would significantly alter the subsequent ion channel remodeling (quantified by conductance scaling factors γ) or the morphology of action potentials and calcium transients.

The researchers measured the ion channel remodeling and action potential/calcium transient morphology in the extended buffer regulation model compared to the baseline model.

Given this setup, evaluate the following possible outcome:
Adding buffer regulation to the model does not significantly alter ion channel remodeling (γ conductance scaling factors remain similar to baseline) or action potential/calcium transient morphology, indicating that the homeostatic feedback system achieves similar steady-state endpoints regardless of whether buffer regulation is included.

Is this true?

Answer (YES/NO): YES